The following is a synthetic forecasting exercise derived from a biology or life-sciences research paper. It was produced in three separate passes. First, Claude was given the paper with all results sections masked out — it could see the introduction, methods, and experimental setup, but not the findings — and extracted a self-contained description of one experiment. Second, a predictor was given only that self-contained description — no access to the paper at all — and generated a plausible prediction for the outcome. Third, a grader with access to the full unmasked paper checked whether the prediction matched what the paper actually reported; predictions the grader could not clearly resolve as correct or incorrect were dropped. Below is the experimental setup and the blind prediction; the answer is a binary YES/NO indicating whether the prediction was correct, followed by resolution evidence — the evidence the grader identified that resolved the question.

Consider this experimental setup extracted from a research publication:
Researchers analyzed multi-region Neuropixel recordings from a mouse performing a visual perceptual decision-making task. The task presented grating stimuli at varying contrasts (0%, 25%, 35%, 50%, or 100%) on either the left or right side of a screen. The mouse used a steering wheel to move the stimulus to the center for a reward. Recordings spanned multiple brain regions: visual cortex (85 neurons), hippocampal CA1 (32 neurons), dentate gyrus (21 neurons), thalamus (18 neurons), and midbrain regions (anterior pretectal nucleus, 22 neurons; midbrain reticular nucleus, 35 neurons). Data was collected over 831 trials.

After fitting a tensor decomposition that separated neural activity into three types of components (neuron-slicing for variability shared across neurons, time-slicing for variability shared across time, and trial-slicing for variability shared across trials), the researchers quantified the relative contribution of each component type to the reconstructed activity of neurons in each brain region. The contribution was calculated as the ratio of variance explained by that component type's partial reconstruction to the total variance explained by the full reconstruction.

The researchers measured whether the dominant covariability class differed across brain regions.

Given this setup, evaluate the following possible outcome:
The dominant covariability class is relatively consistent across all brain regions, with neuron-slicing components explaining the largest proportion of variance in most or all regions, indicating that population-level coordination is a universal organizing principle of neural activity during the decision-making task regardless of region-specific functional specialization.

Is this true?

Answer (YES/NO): NO